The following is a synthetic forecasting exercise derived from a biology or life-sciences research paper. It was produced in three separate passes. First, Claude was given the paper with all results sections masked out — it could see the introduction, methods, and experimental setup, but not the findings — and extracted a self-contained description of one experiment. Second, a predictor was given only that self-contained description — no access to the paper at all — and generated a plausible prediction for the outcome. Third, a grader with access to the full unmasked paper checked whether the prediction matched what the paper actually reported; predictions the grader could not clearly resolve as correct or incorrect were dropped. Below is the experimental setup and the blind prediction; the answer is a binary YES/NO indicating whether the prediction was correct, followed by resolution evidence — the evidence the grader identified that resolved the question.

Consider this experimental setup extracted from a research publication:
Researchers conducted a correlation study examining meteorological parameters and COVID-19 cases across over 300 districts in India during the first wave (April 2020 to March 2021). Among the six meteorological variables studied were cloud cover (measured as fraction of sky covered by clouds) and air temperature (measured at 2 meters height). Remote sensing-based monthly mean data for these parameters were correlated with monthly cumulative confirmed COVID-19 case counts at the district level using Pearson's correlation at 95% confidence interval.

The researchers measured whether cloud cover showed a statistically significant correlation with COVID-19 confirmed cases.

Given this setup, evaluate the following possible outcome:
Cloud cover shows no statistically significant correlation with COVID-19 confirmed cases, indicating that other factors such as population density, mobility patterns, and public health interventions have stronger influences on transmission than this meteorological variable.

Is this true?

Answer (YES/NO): YES